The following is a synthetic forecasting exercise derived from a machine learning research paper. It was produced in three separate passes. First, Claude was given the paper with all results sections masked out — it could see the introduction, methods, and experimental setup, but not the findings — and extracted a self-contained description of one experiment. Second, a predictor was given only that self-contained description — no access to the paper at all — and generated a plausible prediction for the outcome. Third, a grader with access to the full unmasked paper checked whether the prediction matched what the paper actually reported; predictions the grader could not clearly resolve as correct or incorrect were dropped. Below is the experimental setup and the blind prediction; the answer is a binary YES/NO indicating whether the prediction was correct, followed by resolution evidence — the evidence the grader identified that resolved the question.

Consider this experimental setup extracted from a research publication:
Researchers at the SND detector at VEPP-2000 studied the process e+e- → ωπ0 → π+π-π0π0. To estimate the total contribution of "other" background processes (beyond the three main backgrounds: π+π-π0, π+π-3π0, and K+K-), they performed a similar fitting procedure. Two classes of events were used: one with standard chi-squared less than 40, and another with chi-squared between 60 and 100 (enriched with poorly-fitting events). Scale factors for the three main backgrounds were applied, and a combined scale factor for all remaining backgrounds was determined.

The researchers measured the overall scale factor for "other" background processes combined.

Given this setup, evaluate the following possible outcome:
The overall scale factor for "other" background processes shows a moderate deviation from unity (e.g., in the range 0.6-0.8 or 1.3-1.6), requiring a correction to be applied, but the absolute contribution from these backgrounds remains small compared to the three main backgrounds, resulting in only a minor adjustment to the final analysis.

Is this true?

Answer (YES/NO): NO